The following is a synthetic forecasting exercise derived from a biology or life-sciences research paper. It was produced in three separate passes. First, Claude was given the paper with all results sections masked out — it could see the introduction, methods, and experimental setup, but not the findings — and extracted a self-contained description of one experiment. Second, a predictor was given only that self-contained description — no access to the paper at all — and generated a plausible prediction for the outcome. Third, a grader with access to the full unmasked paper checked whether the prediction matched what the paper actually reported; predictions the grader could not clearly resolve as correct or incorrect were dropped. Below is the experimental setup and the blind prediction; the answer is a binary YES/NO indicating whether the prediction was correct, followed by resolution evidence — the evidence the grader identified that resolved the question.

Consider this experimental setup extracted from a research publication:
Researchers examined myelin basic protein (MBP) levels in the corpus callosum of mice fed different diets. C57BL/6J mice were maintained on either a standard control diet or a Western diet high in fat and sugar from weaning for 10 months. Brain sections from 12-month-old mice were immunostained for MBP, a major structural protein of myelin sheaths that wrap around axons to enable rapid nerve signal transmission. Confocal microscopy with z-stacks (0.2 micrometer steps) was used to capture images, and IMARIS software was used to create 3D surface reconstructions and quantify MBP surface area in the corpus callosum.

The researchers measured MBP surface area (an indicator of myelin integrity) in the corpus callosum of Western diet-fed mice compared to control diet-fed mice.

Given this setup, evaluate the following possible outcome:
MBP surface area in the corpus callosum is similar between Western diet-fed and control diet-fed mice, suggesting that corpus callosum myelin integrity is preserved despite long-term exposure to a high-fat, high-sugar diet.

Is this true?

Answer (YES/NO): NO